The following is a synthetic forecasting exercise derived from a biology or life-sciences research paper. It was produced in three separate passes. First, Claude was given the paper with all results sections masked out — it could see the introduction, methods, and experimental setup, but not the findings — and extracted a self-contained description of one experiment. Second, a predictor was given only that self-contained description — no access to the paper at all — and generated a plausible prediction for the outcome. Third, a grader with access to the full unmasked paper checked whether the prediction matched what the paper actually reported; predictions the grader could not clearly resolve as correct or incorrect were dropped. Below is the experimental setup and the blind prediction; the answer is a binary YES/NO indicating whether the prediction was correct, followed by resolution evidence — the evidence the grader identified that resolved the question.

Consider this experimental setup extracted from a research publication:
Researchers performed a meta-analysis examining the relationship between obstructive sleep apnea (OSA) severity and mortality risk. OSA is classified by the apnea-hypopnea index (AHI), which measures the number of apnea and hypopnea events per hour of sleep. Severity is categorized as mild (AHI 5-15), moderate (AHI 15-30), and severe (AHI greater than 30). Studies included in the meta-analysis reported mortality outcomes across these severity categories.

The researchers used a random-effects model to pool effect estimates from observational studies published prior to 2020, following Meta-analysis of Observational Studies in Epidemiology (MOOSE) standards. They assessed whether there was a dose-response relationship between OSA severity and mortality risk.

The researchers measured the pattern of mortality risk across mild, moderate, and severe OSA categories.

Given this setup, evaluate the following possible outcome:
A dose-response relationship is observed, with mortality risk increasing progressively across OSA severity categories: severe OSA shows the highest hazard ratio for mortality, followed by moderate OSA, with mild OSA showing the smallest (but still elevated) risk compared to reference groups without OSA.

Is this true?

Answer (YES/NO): NO